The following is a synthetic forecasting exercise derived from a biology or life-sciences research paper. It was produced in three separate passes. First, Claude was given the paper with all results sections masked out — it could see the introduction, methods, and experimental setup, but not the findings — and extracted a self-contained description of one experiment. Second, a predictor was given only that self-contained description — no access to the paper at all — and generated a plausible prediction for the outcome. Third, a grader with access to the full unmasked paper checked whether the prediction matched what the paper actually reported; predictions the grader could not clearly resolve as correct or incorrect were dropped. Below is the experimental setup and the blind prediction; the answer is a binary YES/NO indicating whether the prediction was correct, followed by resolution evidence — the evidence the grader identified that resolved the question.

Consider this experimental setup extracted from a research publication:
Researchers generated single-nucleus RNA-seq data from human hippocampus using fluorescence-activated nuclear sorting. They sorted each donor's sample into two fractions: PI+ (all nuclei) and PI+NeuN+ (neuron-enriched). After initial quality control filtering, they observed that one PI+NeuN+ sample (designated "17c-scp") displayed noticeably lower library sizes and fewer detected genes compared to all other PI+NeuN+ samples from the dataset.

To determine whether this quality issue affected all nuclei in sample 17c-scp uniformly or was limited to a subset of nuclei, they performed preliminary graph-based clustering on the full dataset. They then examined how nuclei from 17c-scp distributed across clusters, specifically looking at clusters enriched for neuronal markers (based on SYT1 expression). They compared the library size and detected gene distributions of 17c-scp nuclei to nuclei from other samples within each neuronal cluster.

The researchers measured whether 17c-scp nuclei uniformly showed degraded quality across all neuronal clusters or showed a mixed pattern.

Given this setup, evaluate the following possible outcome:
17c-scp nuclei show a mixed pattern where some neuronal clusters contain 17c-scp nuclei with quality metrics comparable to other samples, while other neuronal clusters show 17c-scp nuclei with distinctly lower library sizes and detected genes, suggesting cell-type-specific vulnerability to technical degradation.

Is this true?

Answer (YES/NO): NO